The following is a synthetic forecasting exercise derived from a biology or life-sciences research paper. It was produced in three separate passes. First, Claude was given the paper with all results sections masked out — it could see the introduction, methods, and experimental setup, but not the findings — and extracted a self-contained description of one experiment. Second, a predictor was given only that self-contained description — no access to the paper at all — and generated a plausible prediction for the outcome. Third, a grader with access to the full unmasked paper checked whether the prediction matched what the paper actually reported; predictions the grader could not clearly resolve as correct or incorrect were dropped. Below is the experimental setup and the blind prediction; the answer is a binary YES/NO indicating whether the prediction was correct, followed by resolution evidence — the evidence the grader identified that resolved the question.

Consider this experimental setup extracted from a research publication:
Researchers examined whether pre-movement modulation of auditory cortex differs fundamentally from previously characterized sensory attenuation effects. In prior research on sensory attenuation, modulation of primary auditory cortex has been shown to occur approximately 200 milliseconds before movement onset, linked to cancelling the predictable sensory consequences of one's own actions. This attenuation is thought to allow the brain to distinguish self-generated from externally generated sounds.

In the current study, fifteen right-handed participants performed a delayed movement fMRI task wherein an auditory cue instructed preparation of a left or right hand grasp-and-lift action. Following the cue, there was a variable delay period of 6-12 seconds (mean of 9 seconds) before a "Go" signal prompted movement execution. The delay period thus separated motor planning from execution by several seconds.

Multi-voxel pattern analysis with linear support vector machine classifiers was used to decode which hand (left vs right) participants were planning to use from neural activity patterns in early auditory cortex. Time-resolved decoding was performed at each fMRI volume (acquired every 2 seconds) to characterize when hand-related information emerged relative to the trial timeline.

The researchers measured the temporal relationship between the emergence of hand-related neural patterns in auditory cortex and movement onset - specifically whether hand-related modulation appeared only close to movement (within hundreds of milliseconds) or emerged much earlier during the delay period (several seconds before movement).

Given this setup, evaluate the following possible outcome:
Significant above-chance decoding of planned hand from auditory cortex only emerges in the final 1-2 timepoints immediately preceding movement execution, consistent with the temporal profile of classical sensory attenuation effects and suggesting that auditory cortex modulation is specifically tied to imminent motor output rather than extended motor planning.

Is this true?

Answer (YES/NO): NO